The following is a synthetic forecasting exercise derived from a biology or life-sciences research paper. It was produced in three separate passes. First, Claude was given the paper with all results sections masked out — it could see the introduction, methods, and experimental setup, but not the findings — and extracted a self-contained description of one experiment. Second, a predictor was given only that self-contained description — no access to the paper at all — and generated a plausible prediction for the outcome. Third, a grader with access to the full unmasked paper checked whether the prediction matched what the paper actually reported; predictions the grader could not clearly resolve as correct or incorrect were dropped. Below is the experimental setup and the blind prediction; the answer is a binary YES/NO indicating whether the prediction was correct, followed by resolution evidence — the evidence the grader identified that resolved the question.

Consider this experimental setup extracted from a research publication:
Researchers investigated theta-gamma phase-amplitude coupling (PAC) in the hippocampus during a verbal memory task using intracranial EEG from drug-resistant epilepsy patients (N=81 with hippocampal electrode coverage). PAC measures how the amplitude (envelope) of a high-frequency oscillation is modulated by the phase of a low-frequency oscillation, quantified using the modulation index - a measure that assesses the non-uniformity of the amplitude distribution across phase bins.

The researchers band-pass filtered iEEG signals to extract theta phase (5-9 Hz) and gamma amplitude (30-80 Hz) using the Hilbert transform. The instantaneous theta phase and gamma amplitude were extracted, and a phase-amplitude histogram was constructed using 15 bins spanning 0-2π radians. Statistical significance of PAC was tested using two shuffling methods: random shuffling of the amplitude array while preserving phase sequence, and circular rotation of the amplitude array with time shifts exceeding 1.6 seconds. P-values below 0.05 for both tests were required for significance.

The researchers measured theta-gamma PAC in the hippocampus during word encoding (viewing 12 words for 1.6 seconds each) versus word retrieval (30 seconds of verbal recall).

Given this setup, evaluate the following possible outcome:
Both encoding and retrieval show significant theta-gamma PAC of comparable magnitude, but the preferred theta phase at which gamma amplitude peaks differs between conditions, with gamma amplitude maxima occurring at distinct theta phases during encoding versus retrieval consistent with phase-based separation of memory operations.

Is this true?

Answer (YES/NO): NO